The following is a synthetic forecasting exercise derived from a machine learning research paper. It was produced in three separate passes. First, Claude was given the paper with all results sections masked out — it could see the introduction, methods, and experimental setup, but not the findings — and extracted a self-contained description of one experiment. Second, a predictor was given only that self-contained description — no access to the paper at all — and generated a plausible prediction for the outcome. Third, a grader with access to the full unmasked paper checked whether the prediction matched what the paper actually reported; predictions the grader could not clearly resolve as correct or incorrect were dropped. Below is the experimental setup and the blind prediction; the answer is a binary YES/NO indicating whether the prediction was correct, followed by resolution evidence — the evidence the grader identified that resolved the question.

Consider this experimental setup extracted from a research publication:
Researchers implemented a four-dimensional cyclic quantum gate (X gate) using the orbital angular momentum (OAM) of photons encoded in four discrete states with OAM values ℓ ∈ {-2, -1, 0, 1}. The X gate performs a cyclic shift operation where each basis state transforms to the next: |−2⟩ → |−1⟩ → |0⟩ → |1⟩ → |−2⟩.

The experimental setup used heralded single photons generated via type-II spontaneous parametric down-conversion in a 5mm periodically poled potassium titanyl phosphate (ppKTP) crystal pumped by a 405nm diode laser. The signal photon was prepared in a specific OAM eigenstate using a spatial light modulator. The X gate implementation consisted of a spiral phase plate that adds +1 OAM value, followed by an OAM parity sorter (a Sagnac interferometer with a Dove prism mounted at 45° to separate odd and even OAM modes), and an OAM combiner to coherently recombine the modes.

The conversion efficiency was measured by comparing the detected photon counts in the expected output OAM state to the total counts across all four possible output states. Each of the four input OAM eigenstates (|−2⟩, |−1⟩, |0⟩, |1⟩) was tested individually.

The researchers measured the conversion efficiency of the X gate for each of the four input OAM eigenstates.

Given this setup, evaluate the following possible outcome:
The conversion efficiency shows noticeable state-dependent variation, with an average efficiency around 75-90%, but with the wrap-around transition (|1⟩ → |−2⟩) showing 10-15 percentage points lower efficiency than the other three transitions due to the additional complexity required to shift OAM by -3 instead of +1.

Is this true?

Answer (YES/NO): NO